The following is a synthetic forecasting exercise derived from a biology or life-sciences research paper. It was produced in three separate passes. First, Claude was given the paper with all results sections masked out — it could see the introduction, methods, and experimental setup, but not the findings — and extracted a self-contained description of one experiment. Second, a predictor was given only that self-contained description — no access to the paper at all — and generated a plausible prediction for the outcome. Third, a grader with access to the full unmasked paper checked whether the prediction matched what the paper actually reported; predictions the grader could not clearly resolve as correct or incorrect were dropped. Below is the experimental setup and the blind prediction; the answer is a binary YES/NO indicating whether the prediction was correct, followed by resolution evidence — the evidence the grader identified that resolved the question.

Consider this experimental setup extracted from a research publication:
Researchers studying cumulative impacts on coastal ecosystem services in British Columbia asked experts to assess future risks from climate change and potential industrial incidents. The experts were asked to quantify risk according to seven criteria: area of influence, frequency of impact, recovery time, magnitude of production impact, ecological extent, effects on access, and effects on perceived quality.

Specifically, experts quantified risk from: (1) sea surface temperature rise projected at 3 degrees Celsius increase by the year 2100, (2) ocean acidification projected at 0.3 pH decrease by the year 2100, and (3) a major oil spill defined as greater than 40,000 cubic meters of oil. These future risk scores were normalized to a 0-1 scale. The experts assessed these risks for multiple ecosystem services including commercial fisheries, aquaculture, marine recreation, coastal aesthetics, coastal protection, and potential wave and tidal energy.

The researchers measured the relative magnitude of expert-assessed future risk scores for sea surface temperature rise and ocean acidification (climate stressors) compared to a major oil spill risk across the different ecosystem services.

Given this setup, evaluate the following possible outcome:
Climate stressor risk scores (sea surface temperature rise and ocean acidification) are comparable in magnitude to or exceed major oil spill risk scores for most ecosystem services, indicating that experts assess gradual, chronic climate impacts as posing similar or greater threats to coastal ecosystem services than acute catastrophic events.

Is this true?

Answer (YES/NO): NO